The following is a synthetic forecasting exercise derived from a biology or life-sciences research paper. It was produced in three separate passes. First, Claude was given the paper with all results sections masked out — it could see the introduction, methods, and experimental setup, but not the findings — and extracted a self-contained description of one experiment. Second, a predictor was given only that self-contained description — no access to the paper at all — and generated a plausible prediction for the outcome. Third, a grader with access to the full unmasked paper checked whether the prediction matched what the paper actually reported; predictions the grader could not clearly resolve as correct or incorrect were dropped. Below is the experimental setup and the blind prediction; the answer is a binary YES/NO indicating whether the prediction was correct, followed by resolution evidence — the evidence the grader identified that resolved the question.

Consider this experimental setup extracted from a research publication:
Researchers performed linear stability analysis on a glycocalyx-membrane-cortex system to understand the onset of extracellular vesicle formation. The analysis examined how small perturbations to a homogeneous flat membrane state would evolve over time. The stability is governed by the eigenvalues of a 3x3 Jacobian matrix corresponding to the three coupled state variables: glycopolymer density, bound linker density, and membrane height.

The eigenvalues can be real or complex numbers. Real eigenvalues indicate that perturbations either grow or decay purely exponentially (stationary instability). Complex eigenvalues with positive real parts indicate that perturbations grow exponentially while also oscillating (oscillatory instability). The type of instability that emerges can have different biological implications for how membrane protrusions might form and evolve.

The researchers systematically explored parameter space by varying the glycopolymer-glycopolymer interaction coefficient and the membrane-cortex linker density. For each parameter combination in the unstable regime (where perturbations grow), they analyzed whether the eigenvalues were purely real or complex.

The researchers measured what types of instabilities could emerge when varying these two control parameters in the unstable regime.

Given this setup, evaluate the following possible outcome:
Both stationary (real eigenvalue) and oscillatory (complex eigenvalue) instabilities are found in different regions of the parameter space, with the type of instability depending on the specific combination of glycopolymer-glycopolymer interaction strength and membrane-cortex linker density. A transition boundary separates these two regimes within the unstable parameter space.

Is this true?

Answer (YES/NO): NO